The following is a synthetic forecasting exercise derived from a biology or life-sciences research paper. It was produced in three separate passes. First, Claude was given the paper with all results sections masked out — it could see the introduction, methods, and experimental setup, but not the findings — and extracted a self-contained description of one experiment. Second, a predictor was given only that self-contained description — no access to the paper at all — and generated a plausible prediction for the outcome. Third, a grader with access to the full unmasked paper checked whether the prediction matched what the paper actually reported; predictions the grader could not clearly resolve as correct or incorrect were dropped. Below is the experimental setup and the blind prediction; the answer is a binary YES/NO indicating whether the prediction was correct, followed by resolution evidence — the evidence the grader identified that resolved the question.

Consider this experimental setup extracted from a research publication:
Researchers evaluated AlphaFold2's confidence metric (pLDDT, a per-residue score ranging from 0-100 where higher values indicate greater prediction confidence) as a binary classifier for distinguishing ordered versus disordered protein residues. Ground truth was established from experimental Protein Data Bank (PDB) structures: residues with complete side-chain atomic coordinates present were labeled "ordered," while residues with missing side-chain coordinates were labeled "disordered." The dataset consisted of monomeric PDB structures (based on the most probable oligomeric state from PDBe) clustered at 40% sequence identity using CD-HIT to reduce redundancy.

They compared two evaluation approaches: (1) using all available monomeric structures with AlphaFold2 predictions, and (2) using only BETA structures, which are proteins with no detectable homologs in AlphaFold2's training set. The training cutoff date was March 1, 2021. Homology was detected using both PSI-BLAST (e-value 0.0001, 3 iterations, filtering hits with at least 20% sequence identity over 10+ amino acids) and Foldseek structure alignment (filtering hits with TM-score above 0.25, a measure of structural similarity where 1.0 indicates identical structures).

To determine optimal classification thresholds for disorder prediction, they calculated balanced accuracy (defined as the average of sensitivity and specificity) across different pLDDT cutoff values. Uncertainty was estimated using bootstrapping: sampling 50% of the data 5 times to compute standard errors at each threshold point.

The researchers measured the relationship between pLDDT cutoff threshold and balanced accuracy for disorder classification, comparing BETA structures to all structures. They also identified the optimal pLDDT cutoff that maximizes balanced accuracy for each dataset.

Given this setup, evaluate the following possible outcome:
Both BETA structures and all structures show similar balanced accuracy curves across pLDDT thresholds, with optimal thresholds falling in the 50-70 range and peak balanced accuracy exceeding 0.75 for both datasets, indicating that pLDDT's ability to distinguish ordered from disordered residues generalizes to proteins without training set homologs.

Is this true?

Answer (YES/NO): NO